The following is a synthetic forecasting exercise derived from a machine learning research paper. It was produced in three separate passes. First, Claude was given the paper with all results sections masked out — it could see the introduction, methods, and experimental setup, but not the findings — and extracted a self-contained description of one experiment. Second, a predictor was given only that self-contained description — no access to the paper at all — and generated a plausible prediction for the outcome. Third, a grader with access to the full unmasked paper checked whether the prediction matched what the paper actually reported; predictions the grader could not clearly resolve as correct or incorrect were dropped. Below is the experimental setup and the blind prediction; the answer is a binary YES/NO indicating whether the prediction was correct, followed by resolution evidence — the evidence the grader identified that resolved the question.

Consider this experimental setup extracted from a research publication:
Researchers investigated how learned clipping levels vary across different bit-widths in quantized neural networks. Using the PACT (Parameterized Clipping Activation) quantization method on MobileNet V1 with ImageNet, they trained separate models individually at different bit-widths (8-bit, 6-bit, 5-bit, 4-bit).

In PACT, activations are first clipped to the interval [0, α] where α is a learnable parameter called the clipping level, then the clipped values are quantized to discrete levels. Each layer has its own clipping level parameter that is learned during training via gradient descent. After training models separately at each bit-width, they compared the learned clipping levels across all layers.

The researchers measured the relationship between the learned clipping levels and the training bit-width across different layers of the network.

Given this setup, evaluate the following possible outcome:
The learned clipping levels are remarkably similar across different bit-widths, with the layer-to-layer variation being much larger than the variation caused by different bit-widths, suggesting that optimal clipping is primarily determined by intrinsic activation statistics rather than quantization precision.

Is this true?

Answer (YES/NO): NO